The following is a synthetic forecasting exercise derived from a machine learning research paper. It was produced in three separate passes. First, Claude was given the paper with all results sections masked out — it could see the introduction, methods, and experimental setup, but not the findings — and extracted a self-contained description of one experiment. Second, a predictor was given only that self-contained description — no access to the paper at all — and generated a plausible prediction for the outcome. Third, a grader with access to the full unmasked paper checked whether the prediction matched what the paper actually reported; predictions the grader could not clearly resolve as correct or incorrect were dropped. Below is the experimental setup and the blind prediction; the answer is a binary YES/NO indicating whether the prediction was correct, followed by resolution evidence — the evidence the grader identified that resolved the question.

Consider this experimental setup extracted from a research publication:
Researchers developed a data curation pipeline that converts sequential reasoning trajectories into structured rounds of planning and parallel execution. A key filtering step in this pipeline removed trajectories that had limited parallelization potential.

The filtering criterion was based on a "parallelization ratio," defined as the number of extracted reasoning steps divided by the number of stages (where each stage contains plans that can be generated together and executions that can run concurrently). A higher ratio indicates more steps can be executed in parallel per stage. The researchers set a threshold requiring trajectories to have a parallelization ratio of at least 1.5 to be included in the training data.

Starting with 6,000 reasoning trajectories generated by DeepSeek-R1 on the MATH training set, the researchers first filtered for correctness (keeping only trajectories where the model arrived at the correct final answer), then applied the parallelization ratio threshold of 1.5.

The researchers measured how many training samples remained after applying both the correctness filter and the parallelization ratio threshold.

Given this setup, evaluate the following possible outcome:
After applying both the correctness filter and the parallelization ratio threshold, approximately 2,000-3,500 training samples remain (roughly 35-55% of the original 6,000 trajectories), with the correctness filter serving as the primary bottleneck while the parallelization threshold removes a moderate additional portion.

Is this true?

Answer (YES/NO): NO